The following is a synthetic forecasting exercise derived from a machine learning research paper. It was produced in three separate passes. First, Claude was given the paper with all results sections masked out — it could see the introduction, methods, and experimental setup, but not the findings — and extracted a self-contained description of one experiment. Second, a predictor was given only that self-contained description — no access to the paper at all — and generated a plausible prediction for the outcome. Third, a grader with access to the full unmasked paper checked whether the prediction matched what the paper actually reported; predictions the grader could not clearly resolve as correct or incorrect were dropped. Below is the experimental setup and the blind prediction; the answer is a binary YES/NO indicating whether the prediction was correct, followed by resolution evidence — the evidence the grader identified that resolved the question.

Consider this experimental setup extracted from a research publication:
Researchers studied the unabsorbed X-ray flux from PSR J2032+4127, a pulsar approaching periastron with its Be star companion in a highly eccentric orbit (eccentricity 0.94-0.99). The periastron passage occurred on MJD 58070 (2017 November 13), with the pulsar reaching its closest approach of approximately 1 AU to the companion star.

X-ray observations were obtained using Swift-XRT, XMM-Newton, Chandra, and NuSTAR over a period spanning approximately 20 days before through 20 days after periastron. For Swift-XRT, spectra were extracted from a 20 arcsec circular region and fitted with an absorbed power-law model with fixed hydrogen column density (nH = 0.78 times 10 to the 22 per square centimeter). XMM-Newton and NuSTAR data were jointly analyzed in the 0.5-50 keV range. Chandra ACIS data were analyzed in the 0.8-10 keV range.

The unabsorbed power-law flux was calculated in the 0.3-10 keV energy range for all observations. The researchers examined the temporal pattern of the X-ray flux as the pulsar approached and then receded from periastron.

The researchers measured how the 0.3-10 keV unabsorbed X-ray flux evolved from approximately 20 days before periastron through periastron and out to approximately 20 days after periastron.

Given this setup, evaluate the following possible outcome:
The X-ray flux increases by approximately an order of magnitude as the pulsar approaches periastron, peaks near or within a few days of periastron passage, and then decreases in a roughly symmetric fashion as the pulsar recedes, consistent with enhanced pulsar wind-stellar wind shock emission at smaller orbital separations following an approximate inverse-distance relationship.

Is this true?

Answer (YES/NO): NO